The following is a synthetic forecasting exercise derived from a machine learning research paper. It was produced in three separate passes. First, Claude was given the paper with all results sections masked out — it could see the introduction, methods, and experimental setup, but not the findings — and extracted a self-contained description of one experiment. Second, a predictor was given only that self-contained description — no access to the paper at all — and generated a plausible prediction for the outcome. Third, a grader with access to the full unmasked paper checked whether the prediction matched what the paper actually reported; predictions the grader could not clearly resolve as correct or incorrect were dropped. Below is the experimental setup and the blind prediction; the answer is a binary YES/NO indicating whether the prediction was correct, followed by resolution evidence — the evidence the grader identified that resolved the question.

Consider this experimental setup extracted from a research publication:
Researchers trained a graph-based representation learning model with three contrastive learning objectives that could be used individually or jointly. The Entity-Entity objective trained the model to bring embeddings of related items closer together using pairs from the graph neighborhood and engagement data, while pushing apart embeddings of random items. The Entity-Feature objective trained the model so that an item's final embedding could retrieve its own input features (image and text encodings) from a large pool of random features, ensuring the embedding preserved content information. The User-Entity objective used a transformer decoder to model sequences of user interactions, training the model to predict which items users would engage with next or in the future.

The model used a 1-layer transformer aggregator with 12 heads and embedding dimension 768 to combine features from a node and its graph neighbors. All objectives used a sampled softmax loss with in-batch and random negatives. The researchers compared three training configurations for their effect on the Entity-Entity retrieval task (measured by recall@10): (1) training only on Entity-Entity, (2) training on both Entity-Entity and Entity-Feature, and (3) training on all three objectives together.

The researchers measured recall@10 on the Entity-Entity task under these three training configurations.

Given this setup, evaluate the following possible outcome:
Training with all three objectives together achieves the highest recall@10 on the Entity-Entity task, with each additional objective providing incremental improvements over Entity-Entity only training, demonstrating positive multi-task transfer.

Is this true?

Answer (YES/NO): NO